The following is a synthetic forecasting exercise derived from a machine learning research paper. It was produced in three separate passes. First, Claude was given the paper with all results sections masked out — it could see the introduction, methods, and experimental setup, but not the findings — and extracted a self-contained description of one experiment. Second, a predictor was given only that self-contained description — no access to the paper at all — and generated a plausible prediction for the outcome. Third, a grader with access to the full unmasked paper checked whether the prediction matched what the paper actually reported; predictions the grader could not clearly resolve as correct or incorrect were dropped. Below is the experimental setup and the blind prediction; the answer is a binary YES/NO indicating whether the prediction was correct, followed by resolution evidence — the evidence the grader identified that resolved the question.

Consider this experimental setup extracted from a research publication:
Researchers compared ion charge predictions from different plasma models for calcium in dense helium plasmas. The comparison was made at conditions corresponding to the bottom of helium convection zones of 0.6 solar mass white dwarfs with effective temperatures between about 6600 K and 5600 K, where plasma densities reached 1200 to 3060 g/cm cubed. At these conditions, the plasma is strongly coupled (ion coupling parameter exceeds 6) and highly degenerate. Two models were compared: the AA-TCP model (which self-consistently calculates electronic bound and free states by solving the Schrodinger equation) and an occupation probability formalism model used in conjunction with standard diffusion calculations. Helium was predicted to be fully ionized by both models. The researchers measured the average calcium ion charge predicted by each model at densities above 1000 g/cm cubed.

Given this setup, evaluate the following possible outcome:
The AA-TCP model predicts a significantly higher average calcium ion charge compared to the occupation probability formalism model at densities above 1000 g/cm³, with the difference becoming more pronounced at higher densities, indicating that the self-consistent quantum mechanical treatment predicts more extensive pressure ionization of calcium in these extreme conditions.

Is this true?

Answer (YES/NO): YES